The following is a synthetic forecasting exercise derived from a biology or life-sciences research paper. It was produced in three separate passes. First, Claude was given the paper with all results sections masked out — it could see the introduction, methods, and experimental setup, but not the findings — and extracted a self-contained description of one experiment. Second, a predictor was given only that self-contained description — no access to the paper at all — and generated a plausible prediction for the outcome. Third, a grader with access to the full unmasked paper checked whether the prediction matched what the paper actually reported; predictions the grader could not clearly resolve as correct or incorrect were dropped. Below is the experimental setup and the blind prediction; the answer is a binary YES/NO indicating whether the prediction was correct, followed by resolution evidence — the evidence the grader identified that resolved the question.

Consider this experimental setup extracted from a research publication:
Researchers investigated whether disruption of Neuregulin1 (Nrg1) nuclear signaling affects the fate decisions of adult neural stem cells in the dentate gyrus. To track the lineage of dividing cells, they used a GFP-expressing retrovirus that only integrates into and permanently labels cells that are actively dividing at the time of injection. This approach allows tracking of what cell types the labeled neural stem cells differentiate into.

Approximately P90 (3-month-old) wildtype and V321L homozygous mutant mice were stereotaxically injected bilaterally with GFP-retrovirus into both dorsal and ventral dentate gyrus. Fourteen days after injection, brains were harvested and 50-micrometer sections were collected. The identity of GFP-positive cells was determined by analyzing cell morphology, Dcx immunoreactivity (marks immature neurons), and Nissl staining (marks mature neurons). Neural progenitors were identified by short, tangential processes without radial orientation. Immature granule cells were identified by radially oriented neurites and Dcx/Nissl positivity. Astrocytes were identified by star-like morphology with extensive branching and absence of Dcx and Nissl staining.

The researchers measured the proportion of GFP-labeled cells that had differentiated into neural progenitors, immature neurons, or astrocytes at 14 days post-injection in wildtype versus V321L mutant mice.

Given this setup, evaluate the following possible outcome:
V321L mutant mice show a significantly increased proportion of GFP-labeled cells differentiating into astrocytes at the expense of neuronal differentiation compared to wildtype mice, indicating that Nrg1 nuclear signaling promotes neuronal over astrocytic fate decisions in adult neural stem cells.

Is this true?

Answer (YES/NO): NO